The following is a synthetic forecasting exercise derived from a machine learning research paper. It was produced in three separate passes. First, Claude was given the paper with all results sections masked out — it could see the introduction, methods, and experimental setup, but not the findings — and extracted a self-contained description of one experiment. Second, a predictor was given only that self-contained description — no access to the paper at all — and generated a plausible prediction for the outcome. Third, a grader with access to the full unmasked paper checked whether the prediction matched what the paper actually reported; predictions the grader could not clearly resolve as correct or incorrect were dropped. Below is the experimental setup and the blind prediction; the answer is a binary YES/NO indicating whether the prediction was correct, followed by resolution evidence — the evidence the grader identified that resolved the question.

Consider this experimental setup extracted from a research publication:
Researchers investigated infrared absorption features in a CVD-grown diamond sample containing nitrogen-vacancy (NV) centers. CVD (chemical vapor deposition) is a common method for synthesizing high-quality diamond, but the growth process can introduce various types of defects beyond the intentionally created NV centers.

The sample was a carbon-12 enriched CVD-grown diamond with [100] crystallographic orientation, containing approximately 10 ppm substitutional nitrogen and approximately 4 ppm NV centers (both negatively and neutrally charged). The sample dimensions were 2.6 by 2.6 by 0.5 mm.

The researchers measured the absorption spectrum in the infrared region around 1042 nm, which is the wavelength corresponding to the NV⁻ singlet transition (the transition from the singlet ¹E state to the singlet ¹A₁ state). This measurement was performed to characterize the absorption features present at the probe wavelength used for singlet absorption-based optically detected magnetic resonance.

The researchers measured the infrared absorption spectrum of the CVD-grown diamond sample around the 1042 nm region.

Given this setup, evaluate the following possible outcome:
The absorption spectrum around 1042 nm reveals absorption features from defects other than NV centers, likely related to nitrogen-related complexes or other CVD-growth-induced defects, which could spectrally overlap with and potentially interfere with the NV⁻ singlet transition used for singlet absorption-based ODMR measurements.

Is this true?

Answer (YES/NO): YES